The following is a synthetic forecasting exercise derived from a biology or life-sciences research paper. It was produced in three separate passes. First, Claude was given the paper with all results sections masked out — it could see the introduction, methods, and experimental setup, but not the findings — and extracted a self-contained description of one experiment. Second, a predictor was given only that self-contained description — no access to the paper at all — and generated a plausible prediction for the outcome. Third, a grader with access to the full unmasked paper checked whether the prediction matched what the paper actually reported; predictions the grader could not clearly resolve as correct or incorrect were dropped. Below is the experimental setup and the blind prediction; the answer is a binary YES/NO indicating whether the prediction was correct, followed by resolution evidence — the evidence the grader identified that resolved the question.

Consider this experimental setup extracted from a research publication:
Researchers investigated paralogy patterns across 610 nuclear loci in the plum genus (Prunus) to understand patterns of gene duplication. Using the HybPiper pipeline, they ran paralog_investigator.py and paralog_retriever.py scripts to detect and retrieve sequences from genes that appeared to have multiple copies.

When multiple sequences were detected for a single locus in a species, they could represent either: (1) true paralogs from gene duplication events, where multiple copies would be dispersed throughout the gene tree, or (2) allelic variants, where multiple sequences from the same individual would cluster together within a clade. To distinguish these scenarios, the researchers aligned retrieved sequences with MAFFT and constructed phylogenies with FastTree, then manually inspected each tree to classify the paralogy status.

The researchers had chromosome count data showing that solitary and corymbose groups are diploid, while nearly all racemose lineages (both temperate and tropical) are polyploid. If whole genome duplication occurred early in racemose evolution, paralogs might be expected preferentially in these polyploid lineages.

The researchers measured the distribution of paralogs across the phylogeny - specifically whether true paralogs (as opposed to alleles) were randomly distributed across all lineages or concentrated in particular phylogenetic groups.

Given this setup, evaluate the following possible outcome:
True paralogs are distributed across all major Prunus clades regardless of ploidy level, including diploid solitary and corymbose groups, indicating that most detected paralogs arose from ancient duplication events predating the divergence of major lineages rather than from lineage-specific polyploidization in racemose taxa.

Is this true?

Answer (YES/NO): NO